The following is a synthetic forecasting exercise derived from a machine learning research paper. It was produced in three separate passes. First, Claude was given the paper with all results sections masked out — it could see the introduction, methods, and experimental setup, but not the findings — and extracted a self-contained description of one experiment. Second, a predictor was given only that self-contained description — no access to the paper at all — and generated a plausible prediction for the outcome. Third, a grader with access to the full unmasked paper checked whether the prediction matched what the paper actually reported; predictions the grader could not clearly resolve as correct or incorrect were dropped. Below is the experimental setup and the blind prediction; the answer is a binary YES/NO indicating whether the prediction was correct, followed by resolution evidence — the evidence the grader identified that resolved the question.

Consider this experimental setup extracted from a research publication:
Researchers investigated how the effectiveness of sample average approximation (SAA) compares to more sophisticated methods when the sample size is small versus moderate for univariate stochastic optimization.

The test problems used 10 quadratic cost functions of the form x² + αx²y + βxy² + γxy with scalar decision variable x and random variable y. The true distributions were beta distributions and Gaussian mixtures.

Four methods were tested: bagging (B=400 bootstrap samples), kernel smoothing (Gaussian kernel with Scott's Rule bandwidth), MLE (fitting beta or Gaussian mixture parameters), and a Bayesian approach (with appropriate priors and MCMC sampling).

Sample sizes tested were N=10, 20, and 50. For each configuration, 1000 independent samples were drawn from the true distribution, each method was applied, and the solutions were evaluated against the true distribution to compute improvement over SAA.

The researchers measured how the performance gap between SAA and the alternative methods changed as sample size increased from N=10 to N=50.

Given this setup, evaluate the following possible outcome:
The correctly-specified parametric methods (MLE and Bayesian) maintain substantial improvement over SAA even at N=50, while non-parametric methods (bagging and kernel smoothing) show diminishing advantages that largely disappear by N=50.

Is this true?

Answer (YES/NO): NO